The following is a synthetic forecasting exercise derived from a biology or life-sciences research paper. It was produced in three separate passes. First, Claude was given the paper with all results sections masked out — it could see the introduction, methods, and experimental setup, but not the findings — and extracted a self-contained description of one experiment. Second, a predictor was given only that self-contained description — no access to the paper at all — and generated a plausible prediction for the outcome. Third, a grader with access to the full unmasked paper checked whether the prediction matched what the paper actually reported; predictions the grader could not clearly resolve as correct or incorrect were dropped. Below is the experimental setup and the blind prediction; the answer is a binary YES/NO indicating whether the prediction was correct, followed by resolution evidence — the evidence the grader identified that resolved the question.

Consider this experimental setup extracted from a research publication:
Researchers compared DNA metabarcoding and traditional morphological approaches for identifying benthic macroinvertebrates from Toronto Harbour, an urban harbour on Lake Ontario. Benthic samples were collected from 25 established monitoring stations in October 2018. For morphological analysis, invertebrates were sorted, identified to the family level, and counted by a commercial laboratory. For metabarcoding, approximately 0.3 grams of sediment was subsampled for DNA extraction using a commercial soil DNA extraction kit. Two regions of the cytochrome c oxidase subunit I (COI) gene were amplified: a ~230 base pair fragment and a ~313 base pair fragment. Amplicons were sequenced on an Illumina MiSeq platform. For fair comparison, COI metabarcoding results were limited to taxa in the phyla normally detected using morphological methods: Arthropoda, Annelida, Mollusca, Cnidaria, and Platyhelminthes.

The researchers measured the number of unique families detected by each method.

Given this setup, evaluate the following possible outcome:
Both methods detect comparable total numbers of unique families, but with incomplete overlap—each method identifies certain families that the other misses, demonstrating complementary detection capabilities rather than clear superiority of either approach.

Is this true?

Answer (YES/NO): NO